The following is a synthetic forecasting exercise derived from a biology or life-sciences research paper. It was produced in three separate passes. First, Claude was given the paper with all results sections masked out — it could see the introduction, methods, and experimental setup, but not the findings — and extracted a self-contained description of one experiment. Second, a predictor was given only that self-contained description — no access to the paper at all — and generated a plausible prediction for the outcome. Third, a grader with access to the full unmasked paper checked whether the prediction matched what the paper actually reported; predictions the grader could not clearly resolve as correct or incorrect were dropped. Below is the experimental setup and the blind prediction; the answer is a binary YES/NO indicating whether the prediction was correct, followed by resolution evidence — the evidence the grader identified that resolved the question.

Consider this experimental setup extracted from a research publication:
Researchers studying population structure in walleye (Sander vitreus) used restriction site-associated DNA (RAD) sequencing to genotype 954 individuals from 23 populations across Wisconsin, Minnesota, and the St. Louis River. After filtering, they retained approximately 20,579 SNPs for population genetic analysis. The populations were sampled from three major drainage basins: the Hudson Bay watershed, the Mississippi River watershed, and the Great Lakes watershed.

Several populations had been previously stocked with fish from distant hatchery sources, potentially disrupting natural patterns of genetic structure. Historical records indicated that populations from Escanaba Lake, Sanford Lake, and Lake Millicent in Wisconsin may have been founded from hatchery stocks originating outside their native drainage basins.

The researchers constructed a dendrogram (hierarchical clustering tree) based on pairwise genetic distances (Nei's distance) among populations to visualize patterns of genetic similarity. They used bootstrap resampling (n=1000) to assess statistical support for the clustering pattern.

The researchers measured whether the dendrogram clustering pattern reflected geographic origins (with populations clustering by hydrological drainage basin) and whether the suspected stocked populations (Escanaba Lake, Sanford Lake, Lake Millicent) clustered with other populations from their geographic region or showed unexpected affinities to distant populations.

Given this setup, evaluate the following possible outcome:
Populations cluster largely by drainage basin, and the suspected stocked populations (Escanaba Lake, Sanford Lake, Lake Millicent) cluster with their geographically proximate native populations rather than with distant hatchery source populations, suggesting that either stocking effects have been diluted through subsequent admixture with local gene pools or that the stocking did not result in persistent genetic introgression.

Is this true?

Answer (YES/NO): NO